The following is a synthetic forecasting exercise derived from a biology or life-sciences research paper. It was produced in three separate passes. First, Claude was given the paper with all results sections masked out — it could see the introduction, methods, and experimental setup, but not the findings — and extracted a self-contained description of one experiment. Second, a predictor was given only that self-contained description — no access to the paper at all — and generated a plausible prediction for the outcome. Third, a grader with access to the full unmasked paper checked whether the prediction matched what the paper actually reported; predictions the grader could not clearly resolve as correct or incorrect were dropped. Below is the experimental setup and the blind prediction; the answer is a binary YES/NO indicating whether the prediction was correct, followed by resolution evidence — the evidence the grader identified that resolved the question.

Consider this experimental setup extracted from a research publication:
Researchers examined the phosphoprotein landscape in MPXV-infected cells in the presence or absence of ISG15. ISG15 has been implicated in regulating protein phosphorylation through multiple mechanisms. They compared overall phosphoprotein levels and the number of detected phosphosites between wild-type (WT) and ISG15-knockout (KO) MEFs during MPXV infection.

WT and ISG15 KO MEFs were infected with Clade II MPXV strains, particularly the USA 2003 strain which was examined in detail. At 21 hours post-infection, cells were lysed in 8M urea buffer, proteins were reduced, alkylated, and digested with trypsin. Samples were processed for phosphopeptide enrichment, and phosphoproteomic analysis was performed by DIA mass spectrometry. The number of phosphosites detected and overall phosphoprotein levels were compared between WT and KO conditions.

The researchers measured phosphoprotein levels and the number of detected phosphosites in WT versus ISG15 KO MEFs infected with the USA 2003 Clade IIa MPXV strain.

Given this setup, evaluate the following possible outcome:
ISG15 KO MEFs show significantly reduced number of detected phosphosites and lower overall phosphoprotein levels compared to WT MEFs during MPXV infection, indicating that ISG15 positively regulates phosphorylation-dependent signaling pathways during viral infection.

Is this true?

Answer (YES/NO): YES